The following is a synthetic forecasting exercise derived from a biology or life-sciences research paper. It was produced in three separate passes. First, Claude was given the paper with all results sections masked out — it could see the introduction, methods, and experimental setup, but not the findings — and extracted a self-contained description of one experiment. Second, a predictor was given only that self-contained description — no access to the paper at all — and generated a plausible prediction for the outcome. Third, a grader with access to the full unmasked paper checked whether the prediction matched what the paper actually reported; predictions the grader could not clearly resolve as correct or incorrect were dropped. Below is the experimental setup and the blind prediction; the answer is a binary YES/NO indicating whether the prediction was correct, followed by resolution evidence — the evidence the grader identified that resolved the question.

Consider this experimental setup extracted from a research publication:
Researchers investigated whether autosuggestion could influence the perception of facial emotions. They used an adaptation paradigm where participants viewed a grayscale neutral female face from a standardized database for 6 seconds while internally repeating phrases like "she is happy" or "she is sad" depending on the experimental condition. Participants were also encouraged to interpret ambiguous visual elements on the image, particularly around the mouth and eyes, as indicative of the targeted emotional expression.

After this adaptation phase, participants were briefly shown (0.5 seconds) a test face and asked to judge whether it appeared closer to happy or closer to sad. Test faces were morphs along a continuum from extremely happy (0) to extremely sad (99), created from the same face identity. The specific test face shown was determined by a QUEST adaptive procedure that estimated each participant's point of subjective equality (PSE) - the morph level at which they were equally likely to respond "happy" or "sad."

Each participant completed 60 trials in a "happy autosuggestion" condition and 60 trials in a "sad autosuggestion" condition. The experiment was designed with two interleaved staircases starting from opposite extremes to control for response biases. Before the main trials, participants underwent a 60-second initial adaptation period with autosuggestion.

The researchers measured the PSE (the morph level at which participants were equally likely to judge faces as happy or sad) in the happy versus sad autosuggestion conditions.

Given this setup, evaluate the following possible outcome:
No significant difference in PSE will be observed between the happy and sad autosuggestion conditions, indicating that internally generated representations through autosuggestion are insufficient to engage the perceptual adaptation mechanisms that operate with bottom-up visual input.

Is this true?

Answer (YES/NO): NO